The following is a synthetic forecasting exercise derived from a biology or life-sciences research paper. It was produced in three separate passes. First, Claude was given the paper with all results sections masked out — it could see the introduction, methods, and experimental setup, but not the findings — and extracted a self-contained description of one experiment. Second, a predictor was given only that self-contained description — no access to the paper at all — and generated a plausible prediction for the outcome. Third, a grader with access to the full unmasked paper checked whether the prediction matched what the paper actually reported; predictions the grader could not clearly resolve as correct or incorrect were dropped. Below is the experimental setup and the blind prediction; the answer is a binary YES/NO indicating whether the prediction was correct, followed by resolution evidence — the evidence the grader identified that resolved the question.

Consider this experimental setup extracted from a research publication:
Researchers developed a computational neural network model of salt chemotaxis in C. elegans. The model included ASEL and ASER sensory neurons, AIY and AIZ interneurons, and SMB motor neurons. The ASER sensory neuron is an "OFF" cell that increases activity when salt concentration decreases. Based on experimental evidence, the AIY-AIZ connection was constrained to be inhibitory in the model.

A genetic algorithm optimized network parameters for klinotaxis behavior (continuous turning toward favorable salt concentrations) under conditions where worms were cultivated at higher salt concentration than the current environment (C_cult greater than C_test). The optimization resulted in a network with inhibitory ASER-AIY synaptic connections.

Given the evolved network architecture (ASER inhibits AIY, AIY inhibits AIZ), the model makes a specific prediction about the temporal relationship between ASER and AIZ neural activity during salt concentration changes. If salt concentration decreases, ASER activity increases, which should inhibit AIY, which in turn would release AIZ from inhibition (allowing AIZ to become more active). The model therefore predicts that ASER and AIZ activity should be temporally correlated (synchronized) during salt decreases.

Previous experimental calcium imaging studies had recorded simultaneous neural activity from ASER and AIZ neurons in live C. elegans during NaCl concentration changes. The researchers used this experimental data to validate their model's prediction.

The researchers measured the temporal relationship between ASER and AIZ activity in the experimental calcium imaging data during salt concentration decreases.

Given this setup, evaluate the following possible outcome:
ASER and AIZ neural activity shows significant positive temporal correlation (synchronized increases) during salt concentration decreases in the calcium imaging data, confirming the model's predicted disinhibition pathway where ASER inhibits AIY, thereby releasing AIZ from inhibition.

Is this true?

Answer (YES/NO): YES